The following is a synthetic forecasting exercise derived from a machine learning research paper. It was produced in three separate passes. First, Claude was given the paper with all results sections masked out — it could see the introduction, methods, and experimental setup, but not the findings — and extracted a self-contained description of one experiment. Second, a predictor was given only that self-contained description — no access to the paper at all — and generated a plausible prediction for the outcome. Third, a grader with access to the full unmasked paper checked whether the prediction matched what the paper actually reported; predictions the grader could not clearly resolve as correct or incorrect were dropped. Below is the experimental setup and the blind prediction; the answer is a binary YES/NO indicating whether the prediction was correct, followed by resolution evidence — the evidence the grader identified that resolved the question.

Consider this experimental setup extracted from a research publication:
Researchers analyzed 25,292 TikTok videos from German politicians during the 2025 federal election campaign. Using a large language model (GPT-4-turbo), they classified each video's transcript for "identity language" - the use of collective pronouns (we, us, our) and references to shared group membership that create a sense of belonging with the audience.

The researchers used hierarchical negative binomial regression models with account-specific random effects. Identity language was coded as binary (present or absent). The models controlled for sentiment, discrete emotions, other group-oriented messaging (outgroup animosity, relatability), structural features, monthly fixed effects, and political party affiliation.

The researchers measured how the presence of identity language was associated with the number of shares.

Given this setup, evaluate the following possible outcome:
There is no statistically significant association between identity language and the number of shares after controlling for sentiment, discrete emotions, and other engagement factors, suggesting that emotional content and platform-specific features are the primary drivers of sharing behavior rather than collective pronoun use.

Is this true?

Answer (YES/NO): YES